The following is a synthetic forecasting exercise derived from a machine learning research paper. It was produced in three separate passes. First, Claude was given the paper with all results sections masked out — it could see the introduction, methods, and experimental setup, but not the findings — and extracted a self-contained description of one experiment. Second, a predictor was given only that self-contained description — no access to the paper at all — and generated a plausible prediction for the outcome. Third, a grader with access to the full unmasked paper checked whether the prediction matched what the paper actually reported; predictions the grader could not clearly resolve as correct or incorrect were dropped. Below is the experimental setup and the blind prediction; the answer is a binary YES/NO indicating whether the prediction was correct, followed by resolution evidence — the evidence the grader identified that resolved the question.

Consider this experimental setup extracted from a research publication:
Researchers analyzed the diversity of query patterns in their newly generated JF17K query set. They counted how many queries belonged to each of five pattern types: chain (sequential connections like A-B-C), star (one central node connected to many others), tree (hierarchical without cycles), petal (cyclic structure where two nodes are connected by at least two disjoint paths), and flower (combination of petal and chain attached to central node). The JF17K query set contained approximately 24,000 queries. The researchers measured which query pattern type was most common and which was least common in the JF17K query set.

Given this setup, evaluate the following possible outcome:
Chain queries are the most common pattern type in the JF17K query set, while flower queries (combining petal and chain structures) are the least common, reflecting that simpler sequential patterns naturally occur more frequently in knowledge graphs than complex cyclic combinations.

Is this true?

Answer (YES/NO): NO